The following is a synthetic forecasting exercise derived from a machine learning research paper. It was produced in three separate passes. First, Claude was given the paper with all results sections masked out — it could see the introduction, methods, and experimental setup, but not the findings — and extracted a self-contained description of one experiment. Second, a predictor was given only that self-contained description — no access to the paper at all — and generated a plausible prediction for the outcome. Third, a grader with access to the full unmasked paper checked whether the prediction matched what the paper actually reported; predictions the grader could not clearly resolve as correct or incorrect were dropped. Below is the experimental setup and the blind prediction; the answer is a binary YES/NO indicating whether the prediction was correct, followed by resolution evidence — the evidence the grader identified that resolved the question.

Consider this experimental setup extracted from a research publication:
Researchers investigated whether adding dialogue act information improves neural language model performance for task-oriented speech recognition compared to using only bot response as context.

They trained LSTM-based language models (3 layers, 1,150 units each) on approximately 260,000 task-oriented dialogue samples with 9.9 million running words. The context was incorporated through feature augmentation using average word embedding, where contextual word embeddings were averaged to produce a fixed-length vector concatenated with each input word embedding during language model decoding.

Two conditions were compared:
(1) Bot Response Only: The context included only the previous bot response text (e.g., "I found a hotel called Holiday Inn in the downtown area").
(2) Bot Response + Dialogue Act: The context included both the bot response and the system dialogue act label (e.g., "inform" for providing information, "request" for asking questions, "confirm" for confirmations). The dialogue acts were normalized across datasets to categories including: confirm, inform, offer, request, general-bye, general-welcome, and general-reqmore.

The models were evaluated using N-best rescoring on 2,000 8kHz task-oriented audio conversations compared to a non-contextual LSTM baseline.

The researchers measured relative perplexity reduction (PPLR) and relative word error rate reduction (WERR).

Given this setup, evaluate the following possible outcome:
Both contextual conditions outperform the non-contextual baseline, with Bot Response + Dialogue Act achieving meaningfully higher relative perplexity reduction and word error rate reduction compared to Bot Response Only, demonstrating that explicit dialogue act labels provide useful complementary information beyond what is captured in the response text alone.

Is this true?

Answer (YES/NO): YES